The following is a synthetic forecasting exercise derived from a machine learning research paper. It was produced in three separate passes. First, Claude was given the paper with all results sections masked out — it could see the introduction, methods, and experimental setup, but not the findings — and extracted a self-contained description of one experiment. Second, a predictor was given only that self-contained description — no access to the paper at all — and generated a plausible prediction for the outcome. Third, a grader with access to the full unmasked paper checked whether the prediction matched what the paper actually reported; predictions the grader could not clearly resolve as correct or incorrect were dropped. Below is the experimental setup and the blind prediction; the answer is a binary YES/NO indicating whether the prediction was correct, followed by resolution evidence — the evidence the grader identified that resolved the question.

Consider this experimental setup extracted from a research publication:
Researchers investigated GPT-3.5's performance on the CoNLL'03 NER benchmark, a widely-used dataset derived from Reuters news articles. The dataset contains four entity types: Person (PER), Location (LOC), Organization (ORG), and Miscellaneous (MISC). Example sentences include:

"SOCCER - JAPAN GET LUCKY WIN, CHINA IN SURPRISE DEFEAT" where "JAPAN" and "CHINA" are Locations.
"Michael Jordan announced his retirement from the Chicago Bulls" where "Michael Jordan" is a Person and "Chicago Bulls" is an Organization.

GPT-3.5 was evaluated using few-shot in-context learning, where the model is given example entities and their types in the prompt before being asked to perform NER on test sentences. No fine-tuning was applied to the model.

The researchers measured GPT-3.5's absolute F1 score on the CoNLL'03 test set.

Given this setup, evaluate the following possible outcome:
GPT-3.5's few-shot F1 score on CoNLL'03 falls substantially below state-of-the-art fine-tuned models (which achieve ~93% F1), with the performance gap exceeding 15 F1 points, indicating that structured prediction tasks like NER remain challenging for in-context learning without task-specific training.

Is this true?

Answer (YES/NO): YES